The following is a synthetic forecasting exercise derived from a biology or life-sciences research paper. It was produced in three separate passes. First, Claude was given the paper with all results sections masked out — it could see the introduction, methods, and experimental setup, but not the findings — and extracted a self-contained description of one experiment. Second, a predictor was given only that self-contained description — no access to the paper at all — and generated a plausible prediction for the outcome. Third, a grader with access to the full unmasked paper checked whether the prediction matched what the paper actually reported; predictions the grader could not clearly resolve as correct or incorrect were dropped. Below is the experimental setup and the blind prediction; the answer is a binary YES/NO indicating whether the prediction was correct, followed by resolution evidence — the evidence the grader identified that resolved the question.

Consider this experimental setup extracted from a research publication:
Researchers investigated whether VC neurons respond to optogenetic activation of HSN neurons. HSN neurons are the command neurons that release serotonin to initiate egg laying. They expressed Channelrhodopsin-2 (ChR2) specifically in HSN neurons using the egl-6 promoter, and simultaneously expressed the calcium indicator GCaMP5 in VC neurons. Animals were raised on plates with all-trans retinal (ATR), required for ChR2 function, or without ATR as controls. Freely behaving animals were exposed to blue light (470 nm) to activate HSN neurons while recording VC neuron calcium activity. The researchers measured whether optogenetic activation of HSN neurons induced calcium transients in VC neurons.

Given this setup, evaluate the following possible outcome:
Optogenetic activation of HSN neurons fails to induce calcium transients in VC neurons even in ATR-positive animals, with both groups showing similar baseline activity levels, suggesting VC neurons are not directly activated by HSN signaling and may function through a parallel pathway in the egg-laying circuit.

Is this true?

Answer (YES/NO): NO